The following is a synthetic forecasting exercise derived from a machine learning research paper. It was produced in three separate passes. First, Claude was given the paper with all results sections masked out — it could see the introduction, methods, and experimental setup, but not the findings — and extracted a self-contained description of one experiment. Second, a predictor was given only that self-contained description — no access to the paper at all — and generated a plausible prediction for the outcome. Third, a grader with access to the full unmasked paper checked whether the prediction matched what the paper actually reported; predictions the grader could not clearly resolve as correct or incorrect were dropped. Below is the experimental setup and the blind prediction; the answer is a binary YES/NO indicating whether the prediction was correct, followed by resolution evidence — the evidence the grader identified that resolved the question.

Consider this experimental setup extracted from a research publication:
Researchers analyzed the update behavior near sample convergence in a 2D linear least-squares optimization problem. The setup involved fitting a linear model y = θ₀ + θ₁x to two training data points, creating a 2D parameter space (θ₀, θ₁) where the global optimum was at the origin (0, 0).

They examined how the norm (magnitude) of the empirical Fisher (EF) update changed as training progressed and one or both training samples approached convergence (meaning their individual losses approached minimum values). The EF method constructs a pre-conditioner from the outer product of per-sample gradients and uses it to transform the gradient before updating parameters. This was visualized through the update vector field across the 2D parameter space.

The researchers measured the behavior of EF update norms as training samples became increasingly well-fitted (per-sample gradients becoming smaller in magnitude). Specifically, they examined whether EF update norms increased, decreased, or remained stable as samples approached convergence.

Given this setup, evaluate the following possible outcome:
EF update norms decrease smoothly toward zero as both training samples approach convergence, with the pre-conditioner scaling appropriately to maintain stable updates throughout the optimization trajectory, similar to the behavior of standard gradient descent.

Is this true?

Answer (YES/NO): NO